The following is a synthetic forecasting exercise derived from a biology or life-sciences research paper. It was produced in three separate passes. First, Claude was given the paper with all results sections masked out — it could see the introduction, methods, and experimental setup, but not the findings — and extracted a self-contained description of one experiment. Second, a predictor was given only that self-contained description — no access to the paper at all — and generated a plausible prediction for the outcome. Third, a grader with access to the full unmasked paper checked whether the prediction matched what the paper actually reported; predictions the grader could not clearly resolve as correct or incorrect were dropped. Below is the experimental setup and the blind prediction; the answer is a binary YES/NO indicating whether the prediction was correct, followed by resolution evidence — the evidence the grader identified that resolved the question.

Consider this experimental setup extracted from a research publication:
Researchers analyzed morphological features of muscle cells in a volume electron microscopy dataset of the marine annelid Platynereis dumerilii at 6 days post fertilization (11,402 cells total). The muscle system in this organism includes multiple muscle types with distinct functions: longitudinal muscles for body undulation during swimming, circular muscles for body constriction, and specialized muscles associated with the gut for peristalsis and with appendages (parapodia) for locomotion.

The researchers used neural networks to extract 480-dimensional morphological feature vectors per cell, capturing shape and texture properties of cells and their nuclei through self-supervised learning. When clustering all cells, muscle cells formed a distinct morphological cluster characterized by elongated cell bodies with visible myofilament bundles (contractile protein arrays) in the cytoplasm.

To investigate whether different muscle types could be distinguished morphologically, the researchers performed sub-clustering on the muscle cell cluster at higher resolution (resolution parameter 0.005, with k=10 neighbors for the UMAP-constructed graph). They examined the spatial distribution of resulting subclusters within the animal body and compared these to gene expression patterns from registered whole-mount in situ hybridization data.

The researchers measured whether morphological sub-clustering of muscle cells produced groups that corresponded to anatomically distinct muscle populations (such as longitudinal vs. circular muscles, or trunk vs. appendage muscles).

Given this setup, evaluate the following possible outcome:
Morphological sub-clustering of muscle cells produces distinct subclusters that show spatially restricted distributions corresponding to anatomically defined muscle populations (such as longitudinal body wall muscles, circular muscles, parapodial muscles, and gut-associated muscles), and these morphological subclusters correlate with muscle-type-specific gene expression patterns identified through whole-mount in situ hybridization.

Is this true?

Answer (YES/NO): NO